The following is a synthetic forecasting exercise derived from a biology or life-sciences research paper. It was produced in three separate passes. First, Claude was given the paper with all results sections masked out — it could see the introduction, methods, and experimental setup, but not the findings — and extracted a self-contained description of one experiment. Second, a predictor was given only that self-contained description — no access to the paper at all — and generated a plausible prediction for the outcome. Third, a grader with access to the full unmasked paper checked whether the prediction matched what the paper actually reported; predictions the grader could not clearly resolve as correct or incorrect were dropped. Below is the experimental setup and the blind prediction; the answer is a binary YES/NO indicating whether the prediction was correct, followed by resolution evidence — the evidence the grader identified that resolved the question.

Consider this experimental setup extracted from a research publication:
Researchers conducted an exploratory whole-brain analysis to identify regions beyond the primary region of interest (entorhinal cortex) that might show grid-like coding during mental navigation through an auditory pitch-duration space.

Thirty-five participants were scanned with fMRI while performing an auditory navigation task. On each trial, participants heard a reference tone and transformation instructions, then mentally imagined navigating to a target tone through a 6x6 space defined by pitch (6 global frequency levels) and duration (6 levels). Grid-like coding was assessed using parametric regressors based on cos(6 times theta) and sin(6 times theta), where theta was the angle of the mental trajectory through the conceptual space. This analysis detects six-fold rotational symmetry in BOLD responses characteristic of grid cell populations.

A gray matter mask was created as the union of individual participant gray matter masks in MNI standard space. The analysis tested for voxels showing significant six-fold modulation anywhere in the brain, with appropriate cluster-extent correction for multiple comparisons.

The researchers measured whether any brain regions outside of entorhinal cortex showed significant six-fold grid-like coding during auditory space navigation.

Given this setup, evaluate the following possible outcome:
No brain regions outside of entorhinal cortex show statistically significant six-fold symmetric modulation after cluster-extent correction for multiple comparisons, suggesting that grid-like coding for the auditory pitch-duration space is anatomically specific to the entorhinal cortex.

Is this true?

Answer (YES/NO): NO